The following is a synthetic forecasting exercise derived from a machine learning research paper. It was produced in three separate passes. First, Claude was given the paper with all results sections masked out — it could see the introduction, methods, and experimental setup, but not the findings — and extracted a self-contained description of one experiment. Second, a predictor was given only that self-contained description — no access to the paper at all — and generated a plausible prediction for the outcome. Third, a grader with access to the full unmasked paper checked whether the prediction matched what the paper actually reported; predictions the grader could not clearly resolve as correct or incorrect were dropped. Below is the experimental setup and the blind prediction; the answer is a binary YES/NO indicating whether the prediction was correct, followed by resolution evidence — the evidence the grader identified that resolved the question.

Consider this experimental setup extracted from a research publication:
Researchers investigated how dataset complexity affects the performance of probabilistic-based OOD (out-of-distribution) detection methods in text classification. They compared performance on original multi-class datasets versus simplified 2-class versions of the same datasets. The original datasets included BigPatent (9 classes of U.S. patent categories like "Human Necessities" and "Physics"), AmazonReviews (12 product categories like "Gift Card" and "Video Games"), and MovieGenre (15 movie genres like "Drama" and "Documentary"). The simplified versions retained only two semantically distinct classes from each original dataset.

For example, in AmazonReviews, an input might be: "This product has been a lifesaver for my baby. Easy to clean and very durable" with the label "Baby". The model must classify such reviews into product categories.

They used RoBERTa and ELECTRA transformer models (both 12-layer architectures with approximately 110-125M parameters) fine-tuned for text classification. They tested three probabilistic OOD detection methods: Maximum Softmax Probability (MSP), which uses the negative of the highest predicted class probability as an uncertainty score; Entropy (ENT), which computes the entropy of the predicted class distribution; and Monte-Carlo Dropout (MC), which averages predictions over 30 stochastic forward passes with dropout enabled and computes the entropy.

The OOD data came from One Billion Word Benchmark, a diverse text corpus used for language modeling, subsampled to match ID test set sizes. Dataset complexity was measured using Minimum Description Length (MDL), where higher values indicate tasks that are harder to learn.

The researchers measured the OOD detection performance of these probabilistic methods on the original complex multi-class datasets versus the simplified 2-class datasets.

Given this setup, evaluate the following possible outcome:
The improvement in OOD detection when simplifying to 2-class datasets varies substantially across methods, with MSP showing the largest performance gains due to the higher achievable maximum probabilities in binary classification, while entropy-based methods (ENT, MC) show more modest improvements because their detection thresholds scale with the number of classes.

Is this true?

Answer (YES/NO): NO